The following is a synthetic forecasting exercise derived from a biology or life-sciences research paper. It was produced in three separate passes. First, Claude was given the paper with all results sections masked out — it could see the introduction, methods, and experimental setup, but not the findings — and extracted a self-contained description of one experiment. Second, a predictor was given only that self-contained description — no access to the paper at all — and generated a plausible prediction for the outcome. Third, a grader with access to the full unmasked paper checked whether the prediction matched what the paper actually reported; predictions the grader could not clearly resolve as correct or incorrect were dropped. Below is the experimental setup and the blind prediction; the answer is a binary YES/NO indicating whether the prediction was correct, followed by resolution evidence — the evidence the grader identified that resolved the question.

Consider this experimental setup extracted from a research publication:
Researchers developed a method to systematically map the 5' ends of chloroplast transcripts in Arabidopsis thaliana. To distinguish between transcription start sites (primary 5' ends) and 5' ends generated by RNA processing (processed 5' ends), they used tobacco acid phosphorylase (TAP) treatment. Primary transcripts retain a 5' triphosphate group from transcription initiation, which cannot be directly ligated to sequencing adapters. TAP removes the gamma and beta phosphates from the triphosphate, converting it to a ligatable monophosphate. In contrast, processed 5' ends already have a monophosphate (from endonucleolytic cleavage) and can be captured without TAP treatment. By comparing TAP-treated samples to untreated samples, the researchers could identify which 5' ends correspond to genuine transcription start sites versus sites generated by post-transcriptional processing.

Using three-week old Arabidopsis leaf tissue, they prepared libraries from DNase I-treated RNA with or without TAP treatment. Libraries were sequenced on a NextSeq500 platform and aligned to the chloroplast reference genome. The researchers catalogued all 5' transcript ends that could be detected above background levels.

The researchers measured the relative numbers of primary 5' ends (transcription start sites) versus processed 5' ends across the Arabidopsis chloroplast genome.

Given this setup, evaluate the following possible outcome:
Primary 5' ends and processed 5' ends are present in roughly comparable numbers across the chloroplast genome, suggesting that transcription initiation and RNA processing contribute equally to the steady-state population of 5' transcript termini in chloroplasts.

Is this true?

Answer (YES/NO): NO